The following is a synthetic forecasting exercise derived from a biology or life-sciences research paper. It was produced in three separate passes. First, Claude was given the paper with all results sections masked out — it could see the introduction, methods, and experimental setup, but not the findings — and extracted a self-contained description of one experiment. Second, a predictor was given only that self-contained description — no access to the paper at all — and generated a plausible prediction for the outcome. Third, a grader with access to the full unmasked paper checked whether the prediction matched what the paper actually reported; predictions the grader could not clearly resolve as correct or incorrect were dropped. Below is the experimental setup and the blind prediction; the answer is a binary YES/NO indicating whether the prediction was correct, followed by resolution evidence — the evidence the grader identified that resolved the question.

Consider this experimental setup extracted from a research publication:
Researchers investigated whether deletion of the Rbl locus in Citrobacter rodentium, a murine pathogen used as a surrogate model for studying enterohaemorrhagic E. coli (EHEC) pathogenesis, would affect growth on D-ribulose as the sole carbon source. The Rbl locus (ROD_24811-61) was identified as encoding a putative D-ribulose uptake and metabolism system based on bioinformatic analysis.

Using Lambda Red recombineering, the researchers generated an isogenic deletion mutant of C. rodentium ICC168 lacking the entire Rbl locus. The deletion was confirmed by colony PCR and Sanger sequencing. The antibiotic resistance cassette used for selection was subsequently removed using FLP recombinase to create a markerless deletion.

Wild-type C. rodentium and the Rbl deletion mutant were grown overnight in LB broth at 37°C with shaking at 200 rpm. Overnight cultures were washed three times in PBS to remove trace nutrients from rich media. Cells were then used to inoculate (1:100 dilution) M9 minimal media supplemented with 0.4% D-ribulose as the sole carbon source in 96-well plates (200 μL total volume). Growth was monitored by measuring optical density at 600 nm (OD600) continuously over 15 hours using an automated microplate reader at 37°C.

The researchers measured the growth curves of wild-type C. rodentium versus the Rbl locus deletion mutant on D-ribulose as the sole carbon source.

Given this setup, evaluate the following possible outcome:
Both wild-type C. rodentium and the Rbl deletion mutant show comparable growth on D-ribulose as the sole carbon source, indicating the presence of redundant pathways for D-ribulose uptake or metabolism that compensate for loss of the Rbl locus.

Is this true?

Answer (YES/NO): NO